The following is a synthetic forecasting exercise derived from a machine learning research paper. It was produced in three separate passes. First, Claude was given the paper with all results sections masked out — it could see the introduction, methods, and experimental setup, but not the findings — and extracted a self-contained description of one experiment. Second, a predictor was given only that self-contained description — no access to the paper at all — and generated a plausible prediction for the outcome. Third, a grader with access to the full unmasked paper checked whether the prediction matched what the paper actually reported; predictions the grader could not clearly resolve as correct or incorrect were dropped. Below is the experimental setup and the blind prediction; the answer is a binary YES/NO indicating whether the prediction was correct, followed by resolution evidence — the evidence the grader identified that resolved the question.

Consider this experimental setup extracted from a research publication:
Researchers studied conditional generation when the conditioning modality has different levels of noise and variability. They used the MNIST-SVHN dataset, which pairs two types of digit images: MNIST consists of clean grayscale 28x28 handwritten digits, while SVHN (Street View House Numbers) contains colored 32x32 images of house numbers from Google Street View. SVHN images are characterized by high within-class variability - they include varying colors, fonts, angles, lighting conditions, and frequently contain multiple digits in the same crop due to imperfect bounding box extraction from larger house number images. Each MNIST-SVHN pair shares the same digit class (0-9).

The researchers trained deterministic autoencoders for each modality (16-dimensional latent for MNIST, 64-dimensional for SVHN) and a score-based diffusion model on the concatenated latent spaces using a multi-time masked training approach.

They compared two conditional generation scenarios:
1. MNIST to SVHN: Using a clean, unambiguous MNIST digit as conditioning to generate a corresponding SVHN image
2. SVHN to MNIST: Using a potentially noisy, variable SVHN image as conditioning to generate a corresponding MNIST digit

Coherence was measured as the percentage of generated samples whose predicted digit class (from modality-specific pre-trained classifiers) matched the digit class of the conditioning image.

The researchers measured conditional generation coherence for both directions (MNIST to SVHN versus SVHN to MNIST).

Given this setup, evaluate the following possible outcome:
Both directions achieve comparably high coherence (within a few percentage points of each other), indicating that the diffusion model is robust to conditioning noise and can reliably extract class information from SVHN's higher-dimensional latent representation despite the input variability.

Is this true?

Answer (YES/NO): NO